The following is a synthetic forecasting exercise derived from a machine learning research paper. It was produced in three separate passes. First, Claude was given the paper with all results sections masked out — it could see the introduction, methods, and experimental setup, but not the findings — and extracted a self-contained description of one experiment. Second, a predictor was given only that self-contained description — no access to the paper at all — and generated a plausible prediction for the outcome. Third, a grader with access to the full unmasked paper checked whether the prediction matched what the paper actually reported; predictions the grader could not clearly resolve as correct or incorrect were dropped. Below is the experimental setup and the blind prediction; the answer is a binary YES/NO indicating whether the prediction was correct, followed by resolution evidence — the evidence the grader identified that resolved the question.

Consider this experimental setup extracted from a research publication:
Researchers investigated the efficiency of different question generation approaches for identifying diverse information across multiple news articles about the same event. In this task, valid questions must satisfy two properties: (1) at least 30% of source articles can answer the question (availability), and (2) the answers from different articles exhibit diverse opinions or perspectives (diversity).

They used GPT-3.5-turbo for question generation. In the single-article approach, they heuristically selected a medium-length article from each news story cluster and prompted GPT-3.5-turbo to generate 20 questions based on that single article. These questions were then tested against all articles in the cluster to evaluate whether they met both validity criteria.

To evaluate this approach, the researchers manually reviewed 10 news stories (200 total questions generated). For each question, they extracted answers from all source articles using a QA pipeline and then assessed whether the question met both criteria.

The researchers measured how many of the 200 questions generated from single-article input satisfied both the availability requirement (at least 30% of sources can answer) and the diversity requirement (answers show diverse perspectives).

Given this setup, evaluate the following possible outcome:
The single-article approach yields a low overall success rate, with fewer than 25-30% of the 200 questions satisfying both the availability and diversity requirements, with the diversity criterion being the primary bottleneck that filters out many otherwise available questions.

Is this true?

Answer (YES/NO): YES